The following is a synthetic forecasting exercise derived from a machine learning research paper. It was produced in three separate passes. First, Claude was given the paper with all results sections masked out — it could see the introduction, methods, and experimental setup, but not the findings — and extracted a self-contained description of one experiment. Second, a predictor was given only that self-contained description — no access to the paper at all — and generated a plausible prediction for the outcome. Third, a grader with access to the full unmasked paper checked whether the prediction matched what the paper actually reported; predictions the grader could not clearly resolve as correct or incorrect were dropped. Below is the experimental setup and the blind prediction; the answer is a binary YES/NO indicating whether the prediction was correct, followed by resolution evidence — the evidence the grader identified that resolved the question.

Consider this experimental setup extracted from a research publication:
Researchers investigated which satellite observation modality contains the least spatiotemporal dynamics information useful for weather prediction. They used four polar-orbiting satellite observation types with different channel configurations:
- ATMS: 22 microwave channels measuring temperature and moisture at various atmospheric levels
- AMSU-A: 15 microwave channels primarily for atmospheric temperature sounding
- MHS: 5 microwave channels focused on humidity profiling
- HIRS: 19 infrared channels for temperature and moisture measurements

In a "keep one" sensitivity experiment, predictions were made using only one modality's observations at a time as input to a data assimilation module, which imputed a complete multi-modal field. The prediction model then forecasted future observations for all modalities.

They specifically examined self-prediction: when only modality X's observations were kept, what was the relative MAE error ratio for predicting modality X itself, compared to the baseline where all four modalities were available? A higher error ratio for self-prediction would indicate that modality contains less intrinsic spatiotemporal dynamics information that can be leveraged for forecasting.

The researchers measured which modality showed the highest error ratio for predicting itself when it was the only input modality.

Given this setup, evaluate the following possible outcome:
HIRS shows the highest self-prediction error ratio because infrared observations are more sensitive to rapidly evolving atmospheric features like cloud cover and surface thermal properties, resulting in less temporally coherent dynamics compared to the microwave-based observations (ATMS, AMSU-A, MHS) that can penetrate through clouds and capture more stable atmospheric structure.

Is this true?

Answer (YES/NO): NO